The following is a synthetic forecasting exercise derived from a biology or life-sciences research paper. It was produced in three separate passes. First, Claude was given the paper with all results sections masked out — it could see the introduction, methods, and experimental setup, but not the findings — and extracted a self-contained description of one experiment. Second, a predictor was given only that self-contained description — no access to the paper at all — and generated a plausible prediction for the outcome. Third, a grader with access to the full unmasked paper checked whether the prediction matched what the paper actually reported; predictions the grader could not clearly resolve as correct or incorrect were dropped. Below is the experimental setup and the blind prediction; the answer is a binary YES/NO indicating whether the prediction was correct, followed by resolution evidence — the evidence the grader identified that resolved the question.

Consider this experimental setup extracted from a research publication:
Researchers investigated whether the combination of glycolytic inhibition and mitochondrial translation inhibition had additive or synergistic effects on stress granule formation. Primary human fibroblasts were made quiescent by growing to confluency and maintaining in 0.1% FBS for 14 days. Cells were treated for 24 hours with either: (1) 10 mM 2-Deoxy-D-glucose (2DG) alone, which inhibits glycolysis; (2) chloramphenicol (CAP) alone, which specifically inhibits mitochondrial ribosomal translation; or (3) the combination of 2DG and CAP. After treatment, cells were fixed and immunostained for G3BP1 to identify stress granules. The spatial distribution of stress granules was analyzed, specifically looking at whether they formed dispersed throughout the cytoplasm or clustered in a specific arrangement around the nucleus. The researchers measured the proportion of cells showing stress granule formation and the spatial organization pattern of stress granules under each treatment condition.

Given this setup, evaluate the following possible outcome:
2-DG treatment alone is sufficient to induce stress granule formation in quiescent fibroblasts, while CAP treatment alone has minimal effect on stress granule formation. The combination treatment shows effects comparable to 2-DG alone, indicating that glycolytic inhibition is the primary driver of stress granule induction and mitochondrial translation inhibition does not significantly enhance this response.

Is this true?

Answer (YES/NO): NO